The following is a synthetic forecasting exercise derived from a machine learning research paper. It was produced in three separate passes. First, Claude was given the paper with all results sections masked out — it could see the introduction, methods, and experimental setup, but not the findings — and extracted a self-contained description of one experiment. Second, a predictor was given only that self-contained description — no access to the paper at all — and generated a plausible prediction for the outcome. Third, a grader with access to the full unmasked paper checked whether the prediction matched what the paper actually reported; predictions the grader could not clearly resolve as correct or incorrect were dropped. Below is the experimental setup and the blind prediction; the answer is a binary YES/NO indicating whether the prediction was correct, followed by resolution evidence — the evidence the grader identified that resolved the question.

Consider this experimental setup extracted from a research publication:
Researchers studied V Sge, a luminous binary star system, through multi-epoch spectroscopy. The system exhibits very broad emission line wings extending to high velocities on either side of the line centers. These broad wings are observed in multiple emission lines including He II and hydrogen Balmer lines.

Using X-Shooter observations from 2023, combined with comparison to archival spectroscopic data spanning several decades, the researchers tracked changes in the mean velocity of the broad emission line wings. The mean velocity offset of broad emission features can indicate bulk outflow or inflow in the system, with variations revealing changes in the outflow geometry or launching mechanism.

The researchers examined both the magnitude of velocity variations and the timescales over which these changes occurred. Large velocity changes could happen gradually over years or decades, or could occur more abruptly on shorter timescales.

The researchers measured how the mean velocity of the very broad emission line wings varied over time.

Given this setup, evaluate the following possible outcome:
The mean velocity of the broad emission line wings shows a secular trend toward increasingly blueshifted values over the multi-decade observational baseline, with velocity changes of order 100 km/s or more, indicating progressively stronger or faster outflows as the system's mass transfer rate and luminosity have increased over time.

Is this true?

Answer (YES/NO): NO